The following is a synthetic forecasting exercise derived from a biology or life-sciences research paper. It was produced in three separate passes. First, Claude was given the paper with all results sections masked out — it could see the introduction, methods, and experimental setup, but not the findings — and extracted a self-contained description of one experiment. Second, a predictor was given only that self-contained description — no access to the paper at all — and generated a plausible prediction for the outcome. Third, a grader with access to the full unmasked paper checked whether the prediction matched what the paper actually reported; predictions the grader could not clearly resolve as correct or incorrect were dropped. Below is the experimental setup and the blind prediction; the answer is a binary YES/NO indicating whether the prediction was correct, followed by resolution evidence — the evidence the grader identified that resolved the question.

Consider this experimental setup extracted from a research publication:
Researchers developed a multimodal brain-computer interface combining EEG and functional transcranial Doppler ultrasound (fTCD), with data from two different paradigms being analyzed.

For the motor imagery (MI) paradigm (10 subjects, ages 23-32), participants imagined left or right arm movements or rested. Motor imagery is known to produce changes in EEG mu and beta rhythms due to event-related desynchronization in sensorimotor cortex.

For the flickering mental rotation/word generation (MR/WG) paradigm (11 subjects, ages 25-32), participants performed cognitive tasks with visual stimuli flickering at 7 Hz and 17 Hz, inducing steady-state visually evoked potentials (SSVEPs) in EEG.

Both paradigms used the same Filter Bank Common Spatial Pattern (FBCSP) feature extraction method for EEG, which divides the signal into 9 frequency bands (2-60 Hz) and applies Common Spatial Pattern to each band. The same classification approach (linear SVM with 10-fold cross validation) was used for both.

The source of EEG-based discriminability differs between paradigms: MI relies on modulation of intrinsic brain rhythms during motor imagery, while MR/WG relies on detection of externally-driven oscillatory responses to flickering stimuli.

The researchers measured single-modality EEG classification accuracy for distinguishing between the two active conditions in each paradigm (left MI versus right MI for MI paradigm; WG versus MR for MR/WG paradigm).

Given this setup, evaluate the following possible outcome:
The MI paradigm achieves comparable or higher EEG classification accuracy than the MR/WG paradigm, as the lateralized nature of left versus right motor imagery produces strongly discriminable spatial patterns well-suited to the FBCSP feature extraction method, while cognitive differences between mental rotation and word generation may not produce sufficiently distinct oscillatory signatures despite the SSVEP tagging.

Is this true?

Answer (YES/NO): NO